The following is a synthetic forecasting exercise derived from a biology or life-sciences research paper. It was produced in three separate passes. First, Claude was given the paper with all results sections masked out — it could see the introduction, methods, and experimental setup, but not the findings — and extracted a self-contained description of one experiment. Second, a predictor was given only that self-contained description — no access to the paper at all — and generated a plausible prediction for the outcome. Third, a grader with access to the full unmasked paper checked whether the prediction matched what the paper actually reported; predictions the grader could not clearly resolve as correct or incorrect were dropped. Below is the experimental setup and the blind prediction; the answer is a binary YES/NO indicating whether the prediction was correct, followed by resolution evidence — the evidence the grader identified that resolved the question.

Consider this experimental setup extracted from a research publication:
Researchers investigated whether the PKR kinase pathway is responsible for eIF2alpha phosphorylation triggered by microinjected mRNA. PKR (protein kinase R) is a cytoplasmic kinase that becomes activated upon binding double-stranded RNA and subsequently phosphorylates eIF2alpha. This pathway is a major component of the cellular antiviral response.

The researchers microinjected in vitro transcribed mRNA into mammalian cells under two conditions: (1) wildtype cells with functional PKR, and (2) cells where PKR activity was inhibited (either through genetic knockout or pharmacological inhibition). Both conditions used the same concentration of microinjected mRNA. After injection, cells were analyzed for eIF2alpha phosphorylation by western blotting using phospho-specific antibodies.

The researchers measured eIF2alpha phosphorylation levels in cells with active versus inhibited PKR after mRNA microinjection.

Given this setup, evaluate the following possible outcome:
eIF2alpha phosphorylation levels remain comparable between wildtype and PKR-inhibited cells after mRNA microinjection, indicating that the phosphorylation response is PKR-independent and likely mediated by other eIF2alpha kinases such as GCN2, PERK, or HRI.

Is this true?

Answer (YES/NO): NO